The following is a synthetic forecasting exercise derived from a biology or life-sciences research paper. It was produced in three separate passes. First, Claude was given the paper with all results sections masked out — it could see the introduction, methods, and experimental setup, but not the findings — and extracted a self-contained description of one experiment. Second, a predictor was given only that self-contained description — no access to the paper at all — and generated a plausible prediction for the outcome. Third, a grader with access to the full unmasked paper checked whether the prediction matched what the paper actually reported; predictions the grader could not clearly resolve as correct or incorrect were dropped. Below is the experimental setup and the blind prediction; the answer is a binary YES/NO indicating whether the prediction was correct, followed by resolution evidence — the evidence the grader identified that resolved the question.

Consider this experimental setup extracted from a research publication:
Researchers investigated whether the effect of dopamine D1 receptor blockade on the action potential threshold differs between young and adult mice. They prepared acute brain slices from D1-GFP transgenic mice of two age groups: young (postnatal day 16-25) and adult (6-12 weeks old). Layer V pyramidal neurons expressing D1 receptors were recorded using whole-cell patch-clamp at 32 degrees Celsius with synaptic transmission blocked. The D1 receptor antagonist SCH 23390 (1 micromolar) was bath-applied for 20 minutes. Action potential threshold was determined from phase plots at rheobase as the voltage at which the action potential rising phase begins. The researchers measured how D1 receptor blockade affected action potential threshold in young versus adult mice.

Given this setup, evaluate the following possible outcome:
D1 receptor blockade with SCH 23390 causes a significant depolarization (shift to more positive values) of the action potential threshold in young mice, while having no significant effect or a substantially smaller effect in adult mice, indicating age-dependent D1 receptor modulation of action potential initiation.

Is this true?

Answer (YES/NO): NO